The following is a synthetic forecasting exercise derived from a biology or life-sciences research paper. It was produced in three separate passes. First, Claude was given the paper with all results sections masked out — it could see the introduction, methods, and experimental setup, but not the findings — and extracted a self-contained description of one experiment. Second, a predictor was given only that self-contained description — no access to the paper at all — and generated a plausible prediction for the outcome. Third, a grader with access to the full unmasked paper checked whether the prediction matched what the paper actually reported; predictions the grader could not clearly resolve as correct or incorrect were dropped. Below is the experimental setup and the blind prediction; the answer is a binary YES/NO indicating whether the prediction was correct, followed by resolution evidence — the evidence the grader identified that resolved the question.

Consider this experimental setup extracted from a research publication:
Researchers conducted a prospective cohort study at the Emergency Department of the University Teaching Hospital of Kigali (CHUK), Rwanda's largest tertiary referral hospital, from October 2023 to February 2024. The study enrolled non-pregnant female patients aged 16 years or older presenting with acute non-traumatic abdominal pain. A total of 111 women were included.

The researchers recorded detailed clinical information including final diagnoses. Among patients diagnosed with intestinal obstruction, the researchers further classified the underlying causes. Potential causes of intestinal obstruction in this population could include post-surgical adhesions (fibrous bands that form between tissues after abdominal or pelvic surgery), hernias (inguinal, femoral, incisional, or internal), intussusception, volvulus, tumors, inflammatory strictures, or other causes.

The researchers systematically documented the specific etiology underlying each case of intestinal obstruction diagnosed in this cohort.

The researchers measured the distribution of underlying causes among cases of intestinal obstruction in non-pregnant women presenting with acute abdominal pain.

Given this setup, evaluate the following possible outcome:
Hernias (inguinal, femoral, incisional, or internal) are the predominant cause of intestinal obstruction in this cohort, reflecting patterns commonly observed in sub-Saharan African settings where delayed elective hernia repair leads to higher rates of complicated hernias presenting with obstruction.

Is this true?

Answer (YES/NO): NO